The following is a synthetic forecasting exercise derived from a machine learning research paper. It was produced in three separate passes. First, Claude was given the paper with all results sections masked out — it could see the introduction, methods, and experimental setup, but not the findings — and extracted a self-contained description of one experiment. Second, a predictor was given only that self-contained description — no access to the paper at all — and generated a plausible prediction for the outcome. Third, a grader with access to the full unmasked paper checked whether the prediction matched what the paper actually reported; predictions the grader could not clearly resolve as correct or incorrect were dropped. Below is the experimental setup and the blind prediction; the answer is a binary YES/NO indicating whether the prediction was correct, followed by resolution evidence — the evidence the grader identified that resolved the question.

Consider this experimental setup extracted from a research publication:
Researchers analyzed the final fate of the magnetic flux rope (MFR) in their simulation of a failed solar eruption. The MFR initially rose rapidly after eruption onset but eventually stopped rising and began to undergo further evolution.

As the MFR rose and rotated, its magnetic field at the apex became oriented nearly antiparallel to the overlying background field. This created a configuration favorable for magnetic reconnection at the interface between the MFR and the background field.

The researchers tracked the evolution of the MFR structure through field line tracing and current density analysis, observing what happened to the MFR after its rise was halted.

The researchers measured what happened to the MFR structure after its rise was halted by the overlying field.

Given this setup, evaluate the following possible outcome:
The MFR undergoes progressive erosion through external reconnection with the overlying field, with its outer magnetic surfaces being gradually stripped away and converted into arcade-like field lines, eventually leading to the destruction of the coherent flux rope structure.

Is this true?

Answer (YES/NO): NO